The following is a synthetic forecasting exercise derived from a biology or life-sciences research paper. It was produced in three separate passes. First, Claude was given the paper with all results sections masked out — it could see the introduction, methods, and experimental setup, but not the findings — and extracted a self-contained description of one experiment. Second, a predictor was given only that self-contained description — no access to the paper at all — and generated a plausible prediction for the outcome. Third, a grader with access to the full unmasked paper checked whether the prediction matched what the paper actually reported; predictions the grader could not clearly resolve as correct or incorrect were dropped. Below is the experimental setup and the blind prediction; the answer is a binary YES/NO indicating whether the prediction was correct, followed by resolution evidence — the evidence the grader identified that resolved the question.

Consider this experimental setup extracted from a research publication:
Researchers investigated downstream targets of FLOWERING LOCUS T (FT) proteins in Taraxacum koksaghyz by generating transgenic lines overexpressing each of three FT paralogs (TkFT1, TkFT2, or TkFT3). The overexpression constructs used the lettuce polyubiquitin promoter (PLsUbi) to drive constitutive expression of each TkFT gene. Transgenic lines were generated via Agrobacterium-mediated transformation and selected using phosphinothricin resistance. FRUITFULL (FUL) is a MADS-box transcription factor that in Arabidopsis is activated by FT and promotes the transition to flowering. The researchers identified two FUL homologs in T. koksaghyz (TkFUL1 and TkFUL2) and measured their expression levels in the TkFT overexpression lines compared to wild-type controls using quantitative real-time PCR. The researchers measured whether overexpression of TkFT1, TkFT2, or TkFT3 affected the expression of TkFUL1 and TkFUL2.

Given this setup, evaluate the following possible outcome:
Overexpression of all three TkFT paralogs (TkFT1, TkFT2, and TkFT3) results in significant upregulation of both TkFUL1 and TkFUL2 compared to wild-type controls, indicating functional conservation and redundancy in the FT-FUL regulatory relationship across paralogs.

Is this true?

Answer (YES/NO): YES